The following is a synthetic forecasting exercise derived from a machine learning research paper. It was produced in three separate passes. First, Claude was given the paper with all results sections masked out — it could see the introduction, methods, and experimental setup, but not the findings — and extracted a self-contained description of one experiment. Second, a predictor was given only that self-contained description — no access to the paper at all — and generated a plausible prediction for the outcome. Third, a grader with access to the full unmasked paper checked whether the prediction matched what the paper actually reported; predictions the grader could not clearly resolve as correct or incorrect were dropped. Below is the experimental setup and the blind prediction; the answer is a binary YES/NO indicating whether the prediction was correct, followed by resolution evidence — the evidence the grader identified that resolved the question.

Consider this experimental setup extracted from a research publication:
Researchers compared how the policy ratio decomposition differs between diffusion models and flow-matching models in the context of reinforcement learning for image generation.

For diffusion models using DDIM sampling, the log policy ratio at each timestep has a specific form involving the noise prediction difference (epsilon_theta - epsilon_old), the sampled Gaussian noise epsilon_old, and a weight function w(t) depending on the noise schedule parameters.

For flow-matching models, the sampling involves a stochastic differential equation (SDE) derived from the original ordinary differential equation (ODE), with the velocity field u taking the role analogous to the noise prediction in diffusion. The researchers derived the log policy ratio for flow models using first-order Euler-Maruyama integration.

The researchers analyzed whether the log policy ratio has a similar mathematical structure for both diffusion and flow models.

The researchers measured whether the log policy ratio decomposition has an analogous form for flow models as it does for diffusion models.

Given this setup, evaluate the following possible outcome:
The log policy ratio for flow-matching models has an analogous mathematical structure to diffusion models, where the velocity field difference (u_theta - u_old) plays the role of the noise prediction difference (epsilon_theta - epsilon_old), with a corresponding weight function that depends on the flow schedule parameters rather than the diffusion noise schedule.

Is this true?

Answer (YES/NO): YES